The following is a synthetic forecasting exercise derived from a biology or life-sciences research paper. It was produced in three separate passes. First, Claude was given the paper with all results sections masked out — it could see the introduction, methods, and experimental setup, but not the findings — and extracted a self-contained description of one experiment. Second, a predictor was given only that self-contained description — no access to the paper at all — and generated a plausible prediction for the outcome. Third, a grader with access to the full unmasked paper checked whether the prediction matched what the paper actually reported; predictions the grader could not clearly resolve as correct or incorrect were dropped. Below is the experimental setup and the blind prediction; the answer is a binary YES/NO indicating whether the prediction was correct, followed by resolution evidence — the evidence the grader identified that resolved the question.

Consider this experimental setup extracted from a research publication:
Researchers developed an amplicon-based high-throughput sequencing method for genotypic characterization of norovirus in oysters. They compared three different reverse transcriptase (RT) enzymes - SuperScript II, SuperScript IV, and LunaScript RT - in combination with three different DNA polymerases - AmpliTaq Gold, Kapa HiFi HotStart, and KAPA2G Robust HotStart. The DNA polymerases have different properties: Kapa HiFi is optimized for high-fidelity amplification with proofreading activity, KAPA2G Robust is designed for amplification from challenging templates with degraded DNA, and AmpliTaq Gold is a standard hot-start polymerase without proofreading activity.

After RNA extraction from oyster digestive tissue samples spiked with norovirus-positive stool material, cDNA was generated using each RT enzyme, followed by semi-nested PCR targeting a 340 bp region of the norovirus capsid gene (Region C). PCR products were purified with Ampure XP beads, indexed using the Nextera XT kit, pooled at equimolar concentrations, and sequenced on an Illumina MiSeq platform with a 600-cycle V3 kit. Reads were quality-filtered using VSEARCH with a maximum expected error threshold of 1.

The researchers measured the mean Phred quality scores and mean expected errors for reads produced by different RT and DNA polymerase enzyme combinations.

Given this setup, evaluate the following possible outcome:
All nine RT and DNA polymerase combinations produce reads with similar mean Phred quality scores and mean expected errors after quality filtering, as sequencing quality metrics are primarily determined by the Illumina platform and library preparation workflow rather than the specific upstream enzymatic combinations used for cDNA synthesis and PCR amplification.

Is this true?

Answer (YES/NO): NO